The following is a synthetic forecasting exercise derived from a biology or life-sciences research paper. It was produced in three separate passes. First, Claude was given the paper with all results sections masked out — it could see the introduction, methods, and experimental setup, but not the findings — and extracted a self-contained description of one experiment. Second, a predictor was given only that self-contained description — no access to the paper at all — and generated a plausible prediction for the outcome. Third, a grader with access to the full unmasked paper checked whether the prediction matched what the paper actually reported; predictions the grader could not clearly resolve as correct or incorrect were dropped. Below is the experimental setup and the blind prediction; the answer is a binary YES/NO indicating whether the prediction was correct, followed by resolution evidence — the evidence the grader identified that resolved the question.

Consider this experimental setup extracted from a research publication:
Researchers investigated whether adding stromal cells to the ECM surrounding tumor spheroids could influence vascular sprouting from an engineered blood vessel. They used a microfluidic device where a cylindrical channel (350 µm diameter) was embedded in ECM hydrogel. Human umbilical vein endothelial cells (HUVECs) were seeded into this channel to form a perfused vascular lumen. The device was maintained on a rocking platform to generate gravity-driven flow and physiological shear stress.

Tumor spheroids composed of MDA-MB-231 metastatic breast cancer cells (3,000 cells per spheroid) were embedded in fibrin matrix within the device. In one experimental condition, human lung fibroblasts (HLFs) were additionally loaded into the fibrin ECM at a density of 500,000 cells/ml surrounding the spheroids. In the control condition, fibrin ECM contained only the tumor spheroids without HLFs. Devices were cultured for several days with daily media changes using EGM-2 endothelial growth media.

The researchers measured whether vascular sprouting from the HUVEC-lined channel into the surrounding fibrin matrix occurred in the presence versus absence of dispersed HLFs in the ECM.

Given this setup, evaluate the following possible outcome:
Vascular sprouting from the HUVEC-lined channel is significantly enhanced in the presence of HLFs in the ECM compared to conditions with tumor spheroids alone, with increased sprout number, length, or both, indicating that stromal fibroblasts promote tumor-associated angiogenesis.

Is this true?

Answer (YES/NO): YES